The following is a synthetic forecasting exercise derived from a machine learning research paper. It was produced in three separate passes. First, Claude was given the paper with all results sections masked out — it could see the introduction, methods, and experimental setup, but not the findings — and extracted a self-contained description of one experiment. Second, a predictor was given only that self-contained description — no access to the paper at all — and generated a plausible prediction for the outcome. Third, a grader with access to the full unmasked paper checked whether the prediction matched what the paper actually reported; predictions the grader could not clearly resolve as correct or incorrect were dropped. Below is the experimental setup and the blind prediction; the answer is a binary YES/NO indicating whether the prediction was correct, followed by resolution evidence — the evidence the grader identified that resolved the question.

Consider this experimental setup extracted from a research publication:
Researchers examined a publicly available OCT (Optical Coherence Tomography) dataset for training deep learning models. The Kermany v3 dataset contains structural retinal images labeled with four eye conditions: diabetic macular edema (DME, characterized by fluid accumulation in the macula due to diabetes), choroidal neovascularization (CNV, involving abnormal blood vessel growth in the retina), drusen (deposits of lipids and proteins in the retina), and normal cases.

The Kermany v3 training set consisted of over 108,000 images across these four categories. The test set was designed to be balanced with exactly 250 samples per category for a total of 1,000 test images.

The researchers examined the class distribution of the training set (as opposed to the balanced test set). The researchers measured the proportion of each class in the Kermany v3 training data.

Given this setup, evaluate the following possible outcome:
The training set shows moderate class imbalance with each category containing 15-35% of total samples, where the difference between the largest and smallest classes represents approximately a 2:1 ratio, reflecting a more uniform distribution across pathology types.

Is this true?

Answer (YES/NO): NO